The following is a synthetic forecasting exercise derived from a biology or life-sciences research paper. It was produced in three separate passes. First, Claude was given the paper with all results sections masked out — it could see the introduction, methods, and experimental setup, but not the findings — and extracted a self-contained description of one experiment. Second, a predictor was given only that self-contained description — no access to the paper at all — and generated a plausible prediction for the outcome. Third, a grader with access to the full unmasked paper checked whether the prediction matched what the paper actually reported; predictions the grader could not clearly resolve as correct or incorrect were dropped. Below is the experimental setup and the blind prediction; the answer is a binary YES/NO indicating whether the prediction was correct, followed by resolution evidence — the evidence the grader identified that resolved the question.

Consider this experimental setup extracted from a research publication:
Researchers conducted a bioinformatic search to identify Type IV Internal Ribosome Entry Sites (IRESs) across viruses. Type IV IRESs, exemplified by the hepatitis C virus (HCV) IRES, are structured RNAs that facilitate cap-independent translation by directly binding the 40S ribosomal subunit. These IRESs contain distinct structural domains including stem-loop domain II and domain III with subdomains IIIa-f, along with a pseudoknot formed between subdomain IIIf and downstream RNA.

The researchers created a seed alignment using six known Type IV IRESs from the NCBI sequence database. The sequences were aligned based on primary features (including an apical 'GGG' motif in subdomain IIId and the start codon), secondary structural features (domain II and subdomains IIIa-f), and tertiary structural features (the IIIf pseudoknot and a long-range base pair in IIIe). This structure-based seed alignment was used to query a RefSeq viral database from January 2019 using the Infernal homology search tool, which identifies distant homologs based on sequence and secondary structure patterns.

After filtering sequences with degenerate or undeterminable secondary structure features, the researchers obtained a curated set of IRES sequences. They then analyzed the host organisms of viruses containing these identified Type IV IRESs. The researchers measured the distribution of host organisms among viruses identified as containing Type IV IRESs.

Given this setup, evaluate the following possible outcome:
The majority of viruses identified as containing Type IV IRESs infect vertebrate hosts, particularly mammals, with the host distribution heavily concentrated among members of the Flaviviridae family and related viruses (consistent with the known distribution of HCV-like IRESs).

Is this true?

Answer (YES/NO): NO